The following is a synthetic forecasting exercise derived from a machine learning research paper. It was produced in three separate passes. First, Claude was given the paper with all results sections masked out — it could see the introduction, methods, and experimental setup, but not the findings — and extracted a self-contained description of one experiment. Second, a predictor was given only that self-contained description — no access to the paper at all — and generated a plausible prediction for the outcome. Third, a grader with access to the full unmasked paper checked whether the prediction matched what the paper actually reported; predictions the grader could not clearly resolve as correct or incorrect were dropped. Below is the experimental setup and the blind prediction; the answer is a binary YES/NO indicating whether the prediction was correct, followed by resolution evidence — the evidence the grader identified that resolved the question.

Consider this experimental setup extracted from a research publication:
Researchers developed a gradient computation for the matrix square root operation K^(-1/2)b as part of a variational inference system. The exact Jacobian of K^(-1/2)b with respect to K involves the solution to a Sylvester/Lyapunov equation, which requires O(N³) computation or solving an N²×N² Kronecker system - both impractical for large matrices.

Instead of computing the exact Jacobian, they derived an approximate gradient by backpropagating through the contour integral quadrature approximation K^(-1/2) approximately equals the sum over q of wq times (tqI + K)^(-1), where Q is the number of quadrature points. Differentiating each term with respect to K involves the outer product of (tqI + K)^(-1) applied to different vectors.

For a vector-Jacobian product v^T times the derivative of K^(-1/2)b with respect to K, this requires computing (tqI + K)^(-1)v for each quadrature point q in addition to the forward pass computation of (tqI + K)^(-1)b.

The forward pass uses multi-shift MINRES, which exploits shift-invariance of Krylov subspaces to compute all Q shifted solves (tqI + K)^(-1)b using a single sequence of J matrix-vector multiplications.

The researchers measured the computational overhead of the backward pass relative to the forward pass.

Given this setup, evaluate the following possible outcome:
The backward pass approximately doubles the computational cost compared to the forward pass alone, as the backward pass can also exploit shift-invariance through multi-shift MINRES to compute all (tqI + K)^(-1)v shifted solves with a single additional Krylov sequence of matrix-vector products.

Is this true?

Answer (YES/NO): YES